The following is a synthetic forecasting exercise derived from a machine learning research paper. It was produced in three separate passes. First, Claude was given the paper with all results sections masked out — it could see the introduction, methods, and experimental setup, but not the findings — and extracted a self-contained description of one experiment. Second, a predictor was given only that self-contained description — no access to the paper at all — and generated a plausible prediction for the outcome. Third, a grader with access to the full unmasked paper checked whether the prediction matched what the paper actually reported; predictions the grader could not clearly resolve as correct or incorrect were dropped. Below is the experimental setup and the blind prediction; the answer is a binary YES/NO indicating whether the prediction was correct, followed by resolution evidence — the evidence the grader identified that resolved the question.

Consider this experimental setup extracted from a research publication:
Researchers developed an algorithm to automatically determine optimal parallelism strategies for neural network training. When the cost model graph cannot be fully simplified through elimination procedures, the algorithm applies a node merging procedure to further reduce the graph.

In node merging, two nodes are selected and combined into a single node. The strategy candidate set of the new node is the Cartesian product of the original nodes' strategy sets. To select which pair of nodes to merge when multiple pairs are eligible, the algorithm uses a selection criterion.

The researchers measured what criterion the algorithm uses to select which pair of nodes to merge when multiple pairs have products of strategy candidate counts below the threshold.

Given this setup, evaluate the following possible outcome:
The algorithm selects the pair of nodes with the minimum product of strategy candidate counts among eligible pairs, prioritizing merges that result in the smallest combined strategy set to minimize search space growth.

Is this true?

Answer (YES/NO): NO